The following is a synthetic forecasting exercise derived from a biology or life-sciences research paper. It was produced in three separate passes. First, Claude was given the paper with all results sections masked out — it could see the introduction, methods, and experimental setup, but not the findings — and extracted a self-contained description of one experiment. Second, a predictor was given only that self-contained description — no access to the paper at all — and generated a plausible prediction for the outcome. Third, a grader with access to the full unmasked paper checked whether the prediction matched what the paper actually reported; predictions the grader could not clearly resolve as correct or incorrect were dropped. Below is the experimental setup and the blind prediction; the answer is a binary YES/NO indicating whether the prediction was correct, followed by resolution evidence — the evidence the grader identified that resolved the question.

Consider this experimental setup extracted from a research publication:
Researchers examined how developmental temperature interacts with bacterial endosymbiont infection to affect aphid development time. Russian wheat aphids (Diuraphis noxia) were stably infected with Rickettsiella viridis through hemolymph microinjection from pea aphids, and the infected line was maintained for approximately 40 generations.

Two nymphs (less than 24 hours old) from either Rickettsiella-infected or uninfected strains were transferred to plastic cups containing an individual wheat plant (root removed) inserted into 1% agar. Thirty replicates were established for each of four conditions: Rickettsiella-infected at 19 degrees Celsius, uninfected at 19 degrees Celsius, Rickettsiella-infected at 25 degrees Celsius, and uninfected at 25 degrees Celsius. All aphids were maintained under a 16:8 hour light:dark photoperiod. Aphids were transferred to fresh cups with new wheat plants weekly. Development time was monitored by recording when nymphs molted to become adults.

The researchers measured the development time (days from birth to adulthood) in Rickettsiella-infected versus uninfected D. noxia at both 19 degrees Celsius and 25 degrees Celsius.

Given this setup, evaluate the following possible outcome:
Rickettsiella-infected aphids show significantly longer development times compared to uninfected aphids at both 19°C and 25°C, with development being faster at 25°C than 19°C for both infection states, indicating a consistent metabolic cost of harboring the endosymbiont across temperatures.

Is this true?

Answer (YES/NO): NO